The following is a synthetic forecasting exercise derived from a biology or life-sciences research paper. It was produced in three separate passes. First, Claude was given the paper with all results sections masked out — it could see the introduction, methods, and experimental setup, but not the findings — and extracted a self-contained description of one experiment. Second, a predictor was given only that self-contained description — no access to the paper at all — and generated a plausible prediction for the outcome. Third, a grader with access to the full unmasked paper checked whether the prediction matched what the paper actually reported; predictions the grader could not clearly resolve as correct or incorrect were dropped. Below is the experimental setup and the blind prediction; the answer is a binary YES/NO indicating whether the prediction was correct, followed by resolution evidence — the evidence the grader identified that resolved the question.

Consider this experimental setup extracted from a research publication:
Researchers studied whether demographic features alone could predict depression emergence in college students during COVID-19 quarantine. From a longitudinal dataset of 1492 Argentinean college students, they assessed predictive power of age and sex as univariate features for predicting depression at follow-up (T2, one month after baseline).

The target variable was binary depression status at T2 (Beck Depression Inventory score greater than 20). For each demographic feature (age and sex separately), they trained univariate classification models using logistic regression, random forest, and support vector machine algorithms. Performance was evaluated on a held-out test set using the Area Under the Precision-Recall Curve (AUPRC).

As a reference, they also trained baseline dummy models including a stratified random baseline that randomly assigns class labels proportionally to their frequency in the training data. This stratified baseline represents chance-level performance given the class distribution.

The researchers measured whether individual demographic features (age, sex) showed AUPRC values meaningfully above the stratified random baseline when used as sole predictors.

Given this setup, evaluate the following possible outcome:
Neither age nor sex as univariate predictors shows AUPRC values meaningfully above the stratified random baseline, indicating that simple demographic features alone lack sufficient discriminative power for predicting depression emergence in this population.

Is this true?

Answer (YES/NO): YES